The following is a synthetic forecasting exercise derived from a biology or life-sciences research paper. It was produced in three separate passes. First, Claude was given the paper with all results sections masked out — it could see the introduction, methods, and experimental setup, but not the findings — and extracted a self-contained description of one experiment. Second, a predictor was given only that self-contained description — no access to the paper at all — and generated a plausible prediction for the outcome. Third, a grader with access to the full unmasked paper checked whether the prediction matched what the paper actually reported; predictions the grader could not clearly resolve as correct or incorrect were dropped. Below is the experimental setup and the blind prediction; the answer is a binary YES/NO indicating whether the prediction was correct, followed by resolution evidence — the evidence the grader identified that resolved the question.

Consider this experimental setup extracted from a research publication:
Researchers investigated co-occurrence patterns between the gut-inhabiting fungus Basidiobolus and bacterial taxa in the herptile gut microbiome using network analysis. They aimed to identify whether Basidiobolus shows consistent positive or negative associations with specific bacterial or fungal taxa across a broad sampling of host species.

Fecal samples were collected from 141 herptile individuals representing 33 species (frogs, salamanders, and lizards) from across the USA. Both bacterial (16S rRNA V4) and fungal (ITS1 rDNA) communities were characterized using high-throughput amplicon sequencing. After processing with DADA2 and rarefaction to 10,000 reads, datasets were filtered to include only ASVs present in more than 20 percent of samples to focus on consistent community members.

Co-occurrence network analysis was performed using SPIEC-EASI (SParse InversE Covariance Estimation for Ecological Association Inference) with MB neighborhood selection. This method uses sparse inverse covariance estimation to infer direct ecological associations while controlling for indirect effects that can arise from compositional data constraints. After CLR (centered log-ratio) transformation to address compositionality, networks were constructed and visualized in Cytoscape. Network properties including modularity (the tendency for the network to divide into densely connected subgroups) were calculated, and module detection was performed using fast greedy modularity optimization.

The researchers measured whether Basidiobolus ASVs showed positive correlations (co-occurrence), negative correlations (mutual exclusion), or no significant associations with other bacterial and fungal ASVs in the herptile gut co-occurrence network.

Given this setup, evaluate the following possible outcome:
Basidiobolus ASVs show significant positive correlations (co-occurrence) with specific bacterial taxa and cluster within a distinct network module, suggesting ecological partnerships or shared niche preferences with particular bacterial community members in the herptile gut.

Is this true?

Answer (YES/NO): YES